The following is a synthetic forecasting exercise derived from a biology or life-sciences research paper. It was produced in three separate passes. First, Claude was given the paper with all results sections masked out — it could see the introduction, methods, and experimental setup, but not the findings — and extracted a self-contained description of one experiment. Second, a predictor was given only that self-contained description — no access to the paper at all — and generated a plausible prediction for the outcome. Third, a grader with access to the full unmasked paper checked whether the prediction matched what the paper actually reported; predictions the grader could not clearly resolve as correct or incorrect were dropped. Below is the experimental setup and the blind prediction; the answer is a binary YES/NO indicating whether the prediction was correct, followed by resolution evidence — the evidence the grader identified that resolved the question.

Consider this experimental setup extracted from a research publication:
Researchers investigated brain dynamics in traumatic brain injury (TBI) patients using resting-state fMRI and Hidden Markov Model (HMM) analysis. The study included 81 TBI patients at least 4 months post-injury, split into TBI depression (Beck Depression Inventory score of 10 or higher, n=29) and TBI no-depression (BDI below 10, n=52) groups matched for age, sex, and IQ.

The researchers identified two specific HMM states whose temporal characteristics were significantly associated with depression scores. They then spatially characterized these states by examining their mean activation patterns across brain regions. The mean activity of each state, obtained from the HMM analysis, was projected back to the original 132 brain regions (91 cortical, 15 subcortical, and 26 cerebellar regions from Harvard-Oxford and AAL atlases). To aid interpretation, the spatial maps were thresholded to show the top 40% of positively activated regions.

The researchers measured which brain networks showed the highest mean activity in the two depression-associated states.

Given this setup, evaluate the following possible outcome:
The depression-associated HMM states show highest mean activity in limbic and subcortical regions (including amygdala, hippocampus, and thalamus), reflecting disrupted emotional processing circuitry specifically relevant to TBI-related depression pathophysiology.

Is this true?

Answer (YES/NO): NO